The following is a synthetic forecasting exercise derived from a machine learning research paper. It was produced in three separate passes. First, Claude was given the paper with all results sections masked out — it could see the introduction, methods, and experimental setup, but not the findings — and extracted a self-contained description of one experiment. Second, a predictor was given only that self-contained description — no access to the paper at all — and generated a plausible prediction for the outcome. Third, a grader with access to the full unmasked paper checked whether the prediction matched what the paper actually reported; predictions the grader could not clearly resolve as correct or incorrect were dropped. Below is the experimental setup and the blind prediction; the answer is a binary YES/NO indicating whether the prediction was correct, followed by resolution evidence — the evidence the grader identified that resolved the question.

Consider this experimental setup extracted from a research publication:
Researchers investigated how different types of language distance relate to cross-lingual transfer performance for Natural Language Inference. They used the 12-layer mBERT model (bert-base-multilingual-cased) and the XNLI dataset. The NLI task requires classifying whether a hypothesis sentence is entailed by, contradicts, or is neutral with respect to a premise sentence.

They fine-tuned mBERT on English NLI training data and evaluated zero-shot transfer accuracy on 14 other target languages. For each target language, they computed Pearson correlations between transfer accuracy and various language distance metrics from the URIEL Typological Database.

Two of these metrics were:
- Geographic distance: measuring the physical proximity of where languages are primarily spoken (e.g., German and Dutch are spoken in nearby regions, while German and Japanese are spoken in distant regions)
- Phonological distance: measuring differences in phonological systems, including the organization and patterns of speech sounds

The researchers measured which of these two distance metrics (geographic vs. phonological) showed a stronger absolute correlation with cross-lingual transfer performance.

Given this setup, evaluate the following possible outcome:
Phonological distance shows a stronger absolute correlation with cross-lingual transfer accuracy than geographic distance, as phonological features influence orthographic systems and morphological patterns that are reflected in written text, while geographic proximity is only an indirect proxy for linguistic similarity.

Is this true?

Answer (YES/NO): NO